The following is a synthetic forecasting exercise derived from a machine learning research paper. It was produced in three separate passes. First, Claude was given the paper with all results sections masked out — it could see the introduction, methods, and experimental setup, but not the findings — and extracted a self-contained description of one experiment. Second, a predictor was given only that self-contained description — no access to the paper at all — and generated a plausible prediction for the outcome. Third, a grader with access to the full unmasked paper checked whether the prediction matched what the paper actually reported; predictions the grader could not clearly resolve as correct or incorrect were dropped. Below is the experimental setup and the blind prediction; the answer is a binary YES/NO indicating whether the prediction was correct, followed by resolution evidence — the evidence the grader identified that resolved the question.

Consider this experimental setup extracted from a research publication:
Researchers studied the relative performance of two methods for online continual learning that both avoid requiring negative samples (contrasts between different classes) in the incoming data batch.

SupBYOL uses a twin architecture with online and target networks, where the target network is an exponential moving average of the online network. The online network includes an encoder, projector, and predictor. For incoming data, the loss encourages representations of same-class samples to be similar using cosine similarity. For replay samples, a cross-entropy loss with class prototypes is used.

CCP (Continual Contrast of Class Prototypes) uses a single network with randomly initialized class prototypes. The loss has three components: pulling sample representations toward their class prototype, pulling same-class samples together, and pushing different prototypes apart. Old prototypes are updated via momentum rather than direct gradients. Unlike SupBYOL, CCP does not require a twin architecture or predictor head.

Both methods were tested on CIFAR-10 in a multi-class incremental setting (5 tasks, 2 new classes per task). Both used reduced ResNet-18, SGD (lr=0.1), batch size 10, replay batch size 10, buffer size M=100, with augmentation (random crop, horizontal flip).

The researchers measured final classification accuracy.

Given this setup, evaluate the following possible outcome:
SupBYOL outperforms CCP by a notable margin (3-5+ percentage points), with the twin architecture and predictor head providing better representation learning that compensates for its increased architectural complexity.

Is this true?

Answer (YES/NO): NO